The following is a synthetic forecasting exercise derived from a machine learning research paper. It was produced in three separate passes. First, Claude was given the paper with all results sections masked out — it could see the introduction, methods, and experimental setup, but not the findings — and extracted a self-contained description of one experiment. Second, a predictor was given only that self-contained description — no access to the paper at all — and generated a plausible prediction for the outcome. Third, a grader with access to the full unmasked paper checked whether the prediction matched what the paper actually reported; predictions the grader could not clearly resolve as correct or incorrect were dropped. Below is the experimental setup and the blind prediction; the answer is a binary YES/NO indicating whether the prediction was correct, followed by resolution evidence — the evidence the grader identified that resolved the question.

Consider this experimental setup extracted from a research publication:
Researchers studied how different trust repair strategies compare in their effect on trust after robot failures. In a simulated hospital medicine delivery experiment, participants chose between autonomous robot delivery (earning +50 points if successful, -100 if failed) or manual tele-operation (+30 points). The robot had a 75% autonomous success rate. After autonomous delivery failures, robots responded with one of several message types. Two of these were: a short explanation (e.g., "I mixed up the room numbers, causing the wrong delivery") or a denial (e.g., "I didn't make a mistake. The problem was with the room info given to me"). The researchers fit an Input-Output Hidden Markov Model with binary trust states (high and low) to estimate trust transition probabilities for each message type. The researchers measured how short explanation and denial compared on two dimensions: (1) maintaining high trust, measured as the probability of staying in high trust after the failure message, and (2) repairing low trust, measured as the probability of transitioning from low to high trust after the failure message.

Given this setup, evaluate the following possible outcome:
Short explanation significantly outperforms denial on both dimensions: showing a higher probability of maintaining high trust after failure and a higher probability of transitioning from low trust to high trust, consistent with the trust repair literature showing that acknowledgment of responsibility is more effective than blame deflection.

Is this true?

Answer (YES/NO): NO